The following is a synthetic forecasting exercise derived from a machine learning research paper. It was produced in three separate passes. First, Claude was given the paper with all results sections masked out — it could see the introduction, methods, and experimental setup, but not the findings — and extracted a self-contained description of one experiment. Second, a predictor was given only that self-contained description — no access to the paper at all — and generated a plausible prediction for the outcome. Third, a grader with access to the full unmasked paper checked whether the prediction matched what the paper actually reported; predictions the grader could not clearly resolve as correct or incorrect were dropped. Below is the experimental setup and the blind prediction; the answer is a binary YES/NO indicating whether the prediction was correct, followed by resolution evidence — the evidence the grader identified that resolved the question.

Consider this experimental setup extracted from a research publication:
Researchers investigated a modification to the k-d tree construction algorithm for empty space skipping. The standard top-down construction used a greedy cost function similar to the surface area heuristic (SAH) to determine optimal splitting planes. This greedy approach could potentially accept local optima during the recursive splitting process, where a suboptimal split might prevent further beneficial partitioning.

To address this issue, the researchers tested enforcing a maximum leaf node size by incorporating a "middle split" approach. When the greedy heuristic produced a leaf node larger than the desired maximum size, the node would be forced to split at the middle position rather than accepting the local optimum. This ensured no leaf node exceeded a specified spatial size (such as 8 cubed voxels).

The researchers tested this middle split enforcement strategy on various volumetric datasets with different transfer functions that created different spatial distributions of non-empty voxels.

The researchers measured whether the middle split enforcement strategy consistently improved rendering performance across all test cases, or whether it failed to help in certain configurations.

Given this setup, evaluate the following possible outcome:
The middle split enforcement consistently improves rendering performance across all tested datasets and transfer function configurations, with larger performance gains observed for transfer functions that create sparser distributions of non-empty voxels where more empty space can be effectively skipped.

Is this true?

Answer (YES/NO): NO